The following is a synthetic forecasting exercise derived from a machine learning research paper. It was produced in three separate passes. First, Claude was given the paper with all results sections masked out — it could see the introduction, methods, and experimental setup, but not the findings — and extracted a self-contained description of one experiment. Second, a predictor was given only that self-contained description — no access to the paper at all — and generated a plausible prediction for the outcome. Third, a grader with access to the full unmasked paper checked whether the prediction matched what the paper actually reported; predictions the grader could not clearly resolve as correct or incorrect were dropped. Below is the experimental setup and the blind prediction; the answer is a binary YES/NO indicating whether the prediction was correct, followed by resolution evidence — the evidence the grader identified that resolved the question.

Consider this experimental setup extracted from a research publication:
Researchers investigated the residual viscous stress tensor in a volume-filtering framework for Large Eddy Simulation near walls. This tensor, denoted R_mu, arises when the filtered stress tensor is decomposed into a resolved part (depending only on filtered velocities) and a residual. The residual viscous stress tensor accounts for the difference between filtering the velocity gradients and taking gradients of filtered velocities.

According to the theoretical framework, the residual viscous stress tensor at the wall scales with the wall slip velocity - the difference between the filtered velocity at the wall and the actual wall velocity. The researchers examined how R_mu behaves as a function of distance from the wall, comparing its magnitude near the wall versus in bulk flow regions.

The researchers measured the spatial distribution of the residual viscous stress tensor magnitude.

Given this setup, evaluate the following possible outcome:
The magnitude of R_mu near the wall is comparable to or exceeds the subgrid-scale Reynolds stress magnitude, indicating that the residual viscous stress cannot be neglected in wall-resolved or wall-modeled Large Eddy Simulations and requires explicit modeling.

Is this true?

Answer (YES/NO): NO